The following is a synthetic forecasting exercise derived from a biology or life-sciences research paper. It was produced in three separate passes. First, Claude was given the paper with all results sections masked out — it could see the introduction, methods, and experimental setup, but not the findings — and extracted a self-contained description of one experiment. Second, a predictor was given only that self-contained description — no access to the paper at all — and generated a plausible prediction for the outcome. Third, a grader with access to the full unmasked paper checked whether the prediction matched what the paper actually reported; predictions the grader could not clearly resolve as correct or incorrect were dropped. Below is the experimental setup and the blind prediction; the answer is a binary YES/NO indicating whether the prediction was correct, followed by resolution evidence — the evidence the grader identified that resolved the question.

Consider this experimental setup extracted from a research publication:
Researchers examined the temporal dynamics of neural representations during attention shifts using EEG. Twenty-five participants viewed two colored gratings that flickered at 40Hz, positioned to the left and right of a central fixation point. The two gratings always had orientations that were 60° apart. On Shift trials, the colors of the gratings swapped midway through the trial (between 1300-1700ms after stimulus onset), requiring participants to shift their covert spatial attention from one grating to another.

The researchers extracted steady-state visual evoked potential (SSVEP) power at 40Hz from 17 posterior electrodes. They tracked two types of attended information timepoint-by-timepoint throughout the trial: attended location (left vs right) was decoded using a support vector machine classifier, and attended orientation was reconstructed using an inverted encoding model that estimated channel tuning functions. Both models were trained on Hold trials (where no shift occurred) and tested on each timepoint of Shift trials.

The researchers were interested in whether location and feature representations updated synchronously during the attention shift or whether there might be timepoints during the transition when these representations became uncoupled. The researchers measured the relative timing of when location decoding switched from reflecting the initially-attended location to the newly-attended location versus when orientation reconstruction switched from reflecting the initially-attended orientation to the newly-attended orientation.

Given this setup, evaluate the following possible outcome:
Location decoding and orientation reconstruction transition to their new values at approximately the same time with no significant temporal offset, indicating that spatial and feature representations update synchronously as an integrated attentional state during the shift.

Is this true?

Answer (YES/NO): NO